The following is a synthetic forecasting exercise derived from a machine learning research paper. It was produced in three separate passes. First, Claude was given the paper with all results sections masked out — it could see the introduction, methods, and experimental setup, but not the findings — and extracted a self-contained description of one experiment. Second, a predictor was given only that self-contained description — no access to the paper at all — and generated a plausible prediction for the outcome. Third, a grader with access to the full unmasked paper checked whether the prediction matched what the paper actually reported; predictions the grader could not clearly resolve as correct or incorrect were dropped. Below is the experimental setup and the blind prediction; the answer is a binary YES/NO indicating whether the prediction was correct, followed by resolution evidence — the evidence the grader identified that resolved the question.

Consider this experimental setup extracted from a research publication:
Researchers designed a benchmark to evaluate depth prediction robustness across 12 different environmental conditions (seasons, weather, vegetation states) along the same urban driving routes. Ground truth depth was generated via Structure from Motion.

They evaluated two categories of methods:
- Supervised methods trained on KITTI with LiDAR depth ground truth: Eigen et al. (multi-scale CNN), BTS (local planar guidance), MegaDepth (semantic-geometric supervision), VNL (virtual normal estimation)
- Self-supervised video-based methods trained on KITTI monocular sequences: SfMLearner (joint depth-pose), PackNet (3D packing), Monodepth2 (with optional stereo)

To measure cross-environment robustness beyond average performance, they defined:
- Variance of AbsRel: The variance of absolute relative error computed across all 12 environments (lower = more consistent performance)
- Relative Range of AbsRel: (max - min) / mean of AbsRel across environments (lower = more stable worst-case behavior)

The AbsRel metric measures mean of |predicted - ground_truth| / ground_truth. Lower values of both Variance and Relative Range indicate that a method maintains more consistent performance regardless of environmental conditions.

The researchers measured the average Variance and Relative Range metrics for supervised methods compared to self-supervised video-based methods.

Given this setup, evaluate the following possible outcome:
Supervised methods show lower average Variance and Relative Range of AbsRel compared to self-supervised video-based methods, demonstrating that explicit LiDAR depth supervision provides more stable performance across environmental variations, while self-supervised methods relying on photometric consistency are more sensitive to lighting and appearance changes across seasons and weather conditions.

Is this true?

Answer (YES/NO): NO